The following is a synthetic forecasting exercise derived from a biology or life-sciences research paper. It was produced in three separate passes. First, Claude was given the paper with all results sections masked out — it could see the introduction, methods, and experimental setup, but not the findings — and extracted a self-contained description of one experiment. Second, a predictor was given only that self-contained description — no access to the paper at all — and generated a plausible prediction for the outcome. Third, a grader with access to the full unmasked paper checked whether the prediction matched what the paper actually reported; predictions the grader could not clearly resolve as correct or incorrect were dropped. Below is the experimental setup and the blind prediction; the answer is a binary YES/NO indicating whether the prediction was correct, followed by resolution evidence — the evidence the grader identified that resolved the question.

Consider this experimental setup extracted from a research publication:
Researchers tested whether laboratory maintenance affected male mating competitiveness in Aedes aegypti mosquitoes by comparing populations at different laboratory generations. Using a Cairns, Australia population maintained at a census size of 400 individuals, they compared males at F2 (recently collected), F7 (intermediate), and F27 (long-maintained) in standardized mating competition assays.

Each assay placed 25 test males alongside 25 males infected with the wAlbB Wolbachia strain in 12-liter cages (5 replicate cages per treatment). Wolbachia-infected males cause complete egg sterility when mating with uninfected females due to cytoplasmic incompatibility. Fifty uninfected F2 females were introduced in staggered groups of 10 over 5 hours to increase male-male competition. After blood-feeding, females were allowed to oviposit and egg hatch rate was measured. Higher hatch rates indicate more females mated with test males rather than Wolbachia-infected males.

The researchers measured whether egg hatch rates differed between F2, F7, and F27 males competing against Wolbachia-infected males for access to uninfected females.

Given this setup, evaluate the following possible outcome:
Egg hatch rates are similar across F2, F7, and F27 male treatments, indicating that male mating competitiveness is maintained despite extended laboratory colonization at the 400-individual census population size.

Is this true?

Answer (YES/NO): YES